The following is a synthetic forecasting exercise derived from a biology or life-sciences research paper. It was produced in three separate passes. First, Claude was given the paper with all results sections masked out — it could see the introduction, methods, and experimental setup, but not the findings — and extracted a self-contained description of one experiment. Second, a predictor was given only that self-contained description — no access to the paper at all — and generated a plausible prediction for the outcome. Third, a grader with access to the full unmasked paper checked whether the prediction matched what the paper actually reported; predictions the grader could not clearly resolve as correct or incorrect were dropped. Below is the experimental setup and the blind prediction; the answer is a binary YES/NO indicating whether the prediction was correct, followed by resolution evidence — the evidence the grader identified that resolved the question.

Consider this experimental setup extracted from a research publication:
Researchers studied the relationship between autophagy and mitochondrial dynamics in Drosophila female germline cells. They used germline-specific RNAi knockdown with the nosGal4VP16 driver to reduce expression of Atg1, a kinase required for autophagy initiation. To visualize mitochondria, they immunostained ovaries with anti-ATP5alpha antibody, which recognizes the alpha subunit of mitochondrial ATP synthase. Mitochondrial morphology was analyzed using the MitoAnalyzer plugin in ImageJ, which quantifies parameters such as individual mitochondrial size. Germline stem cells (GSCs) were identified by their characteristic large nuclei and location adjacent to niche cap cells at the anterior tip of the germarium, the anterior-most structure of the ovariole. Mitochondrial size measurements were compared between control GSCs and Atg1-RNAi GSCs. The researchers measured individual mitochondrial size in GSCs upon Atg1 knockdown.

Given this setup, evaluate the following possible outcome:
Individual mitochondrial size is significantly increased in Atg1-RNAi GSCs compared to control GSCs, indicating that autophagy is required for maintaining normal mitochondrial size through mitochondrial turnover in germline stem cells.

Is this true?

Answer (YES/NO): YES